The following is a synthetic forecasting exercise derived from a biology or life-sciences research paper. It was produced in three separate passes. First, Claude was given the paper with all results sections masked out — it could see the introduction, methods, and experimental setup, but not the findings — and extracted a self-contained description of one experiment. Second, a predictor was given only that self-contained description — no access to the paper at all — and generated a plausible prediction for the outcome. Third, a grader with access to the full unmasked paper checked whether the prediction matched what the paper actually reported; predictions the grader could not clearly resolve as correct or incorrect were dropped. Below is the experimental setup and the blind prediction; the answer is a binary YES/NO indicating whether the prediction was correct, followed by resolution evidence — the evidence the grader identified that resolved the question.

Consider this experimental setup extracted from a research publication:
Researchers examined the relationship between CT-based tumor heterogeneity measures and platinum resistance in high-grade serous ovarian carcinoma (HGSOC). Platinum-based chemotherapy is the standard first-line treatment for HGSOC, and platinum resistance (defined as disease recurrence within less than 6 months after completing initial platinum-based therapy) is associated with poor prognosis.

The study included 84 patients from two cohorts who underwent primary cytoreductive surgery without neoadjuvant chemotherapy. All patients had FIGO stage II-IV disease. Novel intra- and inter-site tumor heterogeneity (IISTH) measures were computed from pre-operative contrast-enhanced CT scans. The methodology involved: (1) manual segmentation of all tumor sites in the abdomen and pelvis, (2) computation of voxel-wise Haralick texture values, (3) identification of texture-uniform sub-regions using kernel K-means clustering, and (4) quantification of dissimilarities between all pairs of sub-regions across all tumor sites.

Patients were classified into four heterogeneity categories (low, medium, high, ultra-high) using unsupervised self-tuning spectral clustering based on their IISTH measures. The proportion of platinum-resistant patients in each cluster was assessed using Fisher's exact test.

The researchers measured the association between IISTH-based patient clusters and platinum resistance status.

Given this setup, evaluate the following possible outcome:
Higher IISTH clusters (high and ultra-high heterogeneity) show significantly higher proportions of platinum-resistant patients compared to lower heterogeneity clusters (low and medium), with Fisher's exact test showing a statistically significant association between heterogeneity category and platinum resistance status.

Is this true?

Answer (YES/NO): NO